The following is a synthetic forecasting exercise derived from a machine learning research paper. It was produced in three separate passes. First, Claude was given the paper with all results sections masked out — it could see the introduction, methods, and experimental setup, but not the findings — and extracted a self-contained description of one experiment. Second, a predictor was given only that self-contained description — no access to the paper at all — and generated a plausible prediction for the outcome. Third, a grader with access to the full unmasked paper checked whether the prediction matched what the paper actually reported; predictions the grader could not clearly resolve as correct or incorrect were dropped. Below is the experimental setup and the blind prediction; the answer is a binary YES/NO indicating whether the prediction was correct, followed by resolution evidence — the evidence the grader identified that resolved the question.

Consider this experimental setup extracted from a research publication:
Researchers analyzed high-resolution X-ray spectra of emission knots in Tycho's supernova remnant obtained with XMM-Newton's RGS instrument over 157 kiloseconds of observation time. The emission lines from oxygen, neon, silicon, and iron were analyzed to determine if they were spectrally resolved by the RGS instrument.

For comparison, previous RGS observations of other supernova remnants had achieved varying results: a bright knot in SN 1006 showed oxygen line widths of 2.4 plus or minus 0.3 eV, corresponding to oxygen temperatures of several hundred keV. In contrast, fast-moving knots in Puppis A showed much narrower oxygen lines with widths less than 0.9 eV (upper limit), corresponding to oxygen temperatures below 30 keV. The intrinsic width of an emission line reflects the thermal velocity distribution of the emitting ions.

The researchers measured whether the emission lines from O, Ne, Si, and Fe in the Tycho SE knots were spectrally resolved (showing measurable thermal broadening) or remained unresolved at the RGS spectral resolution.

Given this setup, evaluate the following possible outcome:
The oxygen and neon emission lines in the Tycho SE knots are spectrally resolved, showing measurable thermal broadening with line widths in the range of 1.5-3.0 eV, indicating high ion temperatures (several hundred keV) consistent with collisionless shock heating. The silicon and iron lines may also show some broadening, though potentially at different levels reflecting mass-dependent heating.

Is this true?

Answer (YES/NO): NO